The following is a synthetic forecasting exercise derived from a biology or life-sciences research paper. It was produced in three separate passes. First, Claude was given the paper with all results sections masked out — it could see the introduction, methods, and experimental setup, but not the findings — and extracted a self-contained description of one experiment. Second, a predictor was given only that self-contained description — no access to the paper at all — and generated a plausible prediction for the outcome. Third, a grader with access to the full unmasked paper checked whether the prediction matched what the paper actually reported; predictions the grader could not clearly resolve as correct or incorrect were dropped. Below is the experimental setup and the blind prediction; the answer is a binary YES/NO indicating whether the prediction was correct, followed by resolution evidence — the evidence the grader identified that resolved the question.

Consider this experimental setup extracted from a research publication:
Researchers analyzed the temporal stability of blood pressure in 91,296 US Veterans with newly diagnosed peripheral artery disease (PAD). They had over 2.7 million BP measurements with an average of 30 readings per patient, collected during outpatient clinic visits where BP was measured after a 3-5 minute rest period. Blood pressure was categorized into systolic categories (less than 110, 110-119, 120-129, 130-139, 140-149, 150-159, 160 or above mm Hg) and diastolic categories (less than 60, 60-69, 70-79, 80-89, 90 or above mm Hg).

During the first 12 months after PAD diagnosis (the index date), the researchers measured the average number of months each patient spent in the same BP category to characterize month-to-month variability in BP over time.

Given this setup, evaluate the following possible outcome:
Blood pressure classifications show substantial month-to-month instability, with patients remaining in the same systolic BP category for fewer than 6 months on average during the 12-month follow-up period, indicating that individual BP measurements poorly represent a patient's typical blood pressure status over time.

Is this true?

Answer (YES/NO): YES